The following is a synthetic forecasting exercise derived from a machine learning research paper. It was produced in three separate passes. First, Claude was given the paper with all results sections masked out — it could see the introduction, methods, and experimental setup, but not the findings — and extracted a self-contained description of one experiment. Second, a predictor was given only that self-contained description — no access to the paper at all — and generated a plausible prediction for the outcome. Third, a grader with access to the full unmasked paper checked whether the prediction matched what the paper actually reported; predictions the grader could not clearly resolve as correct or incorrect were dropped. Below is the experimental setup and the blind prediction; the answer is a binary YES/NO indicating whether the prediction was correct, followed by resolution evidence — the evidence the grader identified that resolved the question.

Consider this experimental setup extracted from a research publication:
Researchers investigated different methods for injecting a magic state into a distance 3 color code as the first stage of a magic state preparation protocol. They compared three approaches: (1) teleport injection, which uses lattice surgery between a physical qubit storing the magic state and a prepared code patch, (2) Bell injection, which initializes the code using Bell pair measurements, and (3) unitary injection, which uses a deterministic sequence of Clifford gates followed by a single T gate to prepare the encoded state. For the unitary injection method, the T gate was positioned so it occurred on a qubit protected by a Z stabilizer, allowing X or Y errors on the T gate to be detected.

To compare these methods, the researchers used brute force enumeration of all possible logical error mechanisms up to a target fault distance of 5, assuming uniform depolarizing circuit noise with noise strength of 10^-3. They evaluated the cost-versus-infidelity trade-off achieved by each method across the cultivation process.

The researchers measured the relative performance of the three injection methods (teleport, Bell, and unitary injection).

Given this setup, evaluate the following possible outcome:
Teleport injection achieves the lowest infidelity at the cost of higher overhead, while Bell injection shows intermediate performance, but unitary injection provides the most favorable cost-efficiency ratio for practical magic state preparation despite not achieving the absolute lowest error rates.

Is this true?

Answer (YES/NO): NO